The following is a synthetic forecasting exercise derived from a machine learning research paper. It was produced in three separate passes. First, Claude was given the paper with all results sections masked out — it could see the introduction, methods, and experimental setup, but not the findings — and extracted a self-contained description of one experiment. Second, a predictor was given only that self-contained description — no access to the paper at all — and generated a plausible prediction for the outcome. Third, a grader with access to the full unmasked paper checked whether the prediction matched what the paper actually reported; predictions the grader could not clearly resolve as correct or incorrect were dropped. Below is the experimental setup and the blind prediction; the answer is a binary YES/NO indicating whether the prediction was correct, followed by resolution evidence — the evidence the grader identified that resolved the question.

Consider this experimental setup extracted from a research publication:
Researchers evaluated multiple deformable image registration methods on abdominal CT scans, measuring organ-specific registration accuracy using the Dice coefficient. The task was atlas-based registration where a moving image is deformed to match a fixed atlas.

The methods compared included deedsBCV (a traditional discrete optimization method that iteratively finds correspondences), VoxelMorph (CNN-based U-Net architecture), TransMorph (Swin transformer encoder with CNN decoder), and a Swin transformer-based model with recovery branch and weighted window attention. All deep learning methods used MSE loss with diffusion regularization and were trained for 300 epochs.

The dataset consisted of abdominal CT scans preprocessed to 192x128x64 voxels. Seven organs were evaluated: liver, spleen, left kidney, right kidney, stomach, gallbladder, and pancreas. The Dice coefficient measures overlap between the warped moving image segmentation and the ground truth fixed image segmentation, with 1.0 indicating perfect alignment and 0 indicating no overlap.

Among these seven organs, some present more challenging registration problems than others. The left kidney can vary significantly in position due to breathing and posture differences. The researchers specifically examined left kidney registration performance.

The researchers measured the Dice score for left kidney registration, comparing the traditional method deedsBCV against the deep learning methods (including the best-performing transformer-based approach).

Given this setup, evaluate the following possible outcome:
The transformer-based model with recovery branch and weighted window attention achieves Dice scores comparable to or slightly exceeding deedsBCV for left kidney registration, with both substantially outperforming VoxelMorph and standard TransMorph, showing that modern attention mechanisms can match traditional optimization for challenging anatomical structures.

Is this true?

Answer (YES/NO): NO